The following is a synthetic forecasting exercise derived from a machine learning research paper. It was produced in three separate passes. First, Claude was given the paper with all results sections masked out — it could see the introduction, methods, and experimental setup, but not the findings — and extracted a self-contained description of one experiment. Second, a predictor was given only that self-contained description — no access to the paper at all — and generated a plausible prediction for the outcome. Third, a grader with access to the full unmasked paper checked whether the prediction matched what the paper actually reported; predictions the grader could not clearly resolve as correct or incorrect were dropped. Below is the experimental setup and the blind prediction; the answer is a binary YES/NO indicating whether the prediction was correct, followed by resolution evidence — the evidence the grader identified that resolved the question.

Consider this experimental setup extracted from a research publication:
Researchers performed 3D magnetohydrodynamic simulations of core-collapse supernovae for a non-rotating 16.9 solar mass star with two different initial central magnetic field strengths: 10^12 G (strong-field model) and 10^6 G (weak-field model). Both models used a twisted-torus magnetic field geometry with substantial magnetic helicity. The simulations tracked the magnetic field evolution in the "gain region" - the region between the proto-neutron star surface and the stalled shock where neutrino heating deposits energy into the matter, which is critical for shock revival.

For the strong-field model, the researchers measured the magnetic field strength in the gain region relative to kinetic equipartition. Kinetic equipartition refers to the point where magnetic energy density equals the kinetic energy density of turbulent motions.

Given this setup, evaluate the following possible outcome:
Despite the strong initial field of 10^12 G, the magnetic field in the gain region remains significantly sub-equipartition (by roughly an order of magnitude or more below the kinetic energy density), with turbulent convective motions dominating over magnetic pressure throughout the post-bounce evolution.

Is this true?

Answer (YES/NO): NO